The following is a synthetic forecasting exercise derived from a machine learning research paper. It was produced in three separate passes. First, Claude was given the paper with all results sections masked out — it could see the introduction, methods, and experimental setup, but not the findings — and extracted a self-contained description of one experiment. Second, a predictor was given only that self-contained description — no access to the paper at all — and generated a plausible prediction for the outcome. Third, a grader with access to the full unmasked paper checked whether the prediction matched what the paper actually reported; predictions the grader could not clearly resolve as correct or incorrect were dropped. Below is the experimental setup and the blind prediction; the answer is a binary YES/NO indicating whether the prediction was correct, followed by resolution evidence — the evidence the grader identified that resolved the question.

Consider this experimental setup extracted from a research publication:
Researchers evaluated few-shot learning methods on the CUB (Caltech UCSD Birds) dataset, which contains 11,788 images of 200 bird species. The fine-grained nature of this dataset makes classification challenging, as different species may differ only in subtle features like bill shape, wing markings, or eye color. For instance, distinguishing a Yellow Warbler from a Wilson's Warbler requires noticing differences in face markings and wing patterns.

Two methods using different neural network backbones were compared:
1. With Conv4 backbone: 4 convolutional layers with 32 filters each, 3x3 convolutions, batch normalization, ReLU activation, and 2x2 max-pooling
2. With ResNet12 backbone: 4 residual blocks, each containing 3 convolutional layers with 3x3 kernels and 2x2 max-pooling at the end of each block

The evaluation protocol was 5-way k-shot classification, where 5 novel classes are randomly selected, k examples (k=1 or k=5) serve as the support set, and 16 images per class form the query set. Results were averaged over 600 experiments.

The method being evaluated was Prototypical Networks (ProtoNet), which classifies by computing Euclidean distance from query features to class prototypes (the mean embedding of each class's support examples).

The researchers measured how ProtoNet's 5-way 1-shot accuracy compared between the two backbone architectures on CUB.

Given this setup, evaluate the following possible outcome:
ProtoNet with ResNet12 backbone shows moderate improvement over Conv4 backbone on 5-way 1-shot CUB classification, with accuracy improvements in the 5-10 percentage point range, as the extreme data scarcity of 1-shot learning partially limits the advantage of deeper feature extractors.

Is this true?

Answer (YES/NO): NO